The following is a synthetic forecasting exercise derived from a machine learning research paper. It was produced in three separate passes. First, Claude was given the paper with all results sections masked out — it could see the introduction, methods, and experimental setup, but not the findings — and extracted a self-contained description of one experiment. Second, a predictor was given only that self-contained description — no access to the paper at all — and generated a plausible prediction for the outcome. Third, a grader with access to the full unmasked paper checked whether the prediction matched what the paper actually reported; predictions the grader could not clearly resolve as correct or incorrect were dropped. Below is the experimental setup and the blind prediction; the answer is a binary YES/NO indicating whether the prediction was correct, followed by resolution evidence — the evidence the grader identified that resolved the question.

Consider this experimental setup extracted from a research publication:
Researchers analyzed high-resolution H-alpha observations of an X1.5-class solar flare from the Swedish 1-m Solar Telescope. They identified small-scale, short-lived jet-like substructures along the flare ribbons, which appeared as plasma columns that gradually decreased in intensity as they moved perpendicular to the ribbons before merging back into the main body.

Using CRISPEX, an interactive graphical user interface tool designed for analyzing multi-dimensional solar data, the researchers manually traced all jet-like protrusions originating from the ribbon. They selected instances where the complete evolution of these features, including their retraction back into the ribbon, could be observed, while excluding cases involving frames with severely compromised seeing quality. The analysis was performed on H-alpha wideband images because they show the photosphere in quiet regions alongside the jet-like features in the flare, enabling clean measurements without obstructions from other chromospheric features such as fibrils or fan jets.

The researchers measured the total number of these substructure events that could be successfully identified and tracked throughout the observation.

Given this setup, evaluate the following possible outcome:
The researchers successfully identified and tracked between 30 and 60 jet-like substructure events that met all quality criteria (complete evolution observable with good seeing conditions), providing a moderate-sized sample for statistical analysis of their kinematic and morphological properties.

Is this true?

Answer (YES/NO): NO